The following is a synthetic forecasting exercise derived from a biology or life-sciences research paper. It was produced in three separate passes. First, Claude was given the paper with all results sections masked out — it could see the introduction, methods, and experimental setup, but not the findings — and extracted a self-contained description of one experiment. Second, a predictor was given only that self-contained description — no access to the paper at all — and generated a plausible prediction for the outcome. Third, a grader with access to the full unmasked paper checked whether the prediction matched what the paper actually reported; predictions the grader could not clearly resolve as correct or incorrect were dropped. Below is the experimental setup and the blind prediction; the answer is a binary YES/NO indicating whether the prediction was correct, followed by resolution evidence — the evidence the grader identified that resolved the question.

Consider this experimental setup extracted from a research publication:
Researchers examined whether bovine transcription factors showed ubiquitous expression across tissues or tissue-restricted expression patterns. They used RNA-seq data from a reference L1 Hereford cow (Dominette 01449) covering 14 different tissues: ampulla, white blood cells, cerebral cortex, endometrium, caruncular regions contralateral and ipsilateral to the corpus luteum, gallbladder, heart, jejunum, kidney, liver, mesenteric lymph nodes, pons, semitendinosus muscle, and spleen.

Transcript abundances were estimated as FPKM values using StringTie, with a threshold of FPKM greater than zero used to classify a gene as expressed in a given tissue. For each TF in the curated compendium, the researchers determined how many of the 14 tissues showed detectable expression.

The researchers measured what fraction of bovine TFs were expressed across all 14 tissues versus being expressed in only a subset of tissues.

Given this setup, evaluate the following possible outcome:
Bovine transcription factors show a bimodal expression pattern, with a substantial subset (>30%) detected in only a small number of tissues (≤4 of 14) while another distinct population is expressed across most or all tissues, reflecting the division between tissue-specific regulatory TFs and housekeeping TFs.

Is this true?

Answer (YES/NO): NO